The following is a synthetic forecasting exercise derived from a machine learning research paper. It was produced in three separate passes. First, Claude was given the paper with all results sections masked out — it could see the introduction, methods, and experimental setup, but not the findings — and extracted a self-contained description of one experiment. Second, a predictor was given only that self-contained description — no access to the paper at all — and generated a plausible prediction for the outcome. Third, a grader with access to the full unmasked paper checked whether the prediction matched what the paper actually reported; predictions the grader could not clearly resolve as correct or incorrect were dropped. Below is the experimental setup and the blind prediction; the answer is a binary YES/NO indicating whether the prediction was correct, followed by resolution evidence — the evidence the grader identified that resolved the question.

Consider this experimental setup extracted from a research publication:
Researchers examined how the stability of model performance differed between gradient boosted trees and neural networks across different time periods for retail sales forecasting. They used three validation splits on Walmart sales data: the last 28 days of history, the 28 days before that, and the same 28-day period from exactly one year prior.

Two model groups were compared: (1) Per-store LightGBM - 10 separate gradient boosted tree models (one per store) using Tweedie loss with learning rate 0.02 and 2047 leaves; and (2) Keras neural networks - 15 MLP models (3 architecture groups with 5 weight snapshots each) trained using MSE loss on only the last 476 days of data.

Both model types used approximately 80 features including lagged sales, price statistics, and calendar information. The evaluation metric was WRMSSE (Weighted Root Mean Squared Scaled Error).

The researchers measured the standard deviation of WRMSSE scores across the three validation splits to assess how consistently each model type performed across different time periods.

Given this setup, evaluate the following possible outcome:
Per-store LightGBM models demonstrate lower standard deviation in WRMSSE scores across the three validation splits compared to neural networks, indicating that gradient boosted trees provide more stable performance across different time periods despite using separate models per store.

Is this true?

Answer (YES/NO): NO